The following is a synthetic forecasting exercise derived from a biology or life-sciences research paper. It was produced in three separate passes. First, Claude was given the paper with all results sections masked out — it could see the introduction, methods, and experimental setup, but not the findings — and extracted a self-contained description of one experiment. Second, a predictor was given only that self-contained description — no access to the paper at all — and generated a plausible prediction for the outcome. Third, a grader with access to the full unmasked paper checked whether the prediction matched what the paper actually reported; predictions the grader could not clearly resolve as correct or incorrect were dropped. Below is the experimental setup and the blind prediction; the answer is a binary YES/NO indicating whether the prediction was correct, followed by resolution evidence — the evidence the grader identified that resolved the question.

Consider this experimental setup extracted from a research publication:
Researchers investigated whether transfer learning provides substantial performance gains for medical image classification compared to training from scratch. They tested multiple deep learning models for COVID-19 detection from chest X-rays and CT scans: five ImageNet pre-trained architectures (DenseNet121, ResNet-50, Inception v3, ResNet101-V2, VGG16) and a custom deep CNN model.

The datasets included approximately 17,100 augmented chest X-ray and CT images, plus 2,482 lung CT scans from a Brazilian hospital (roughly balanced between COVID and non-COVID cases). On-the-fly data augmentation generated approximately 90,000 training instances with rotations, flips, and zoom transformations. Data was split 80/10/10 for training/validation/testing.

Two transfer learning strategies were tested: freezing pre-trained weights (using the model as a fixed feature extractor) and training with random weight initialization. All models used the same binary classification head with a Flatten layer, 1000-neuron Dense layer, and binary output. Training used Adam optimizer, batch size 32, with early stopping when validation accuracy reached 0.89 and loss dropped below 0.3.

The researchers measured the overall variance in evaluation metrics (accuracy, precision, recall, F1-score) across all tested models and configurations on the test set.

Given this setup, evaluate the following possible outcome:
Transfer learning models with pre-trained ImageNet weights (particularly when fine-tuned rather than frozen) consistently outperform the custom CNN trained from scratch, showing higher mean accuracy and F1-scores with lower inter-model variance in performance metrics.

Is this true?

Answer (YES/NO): NO